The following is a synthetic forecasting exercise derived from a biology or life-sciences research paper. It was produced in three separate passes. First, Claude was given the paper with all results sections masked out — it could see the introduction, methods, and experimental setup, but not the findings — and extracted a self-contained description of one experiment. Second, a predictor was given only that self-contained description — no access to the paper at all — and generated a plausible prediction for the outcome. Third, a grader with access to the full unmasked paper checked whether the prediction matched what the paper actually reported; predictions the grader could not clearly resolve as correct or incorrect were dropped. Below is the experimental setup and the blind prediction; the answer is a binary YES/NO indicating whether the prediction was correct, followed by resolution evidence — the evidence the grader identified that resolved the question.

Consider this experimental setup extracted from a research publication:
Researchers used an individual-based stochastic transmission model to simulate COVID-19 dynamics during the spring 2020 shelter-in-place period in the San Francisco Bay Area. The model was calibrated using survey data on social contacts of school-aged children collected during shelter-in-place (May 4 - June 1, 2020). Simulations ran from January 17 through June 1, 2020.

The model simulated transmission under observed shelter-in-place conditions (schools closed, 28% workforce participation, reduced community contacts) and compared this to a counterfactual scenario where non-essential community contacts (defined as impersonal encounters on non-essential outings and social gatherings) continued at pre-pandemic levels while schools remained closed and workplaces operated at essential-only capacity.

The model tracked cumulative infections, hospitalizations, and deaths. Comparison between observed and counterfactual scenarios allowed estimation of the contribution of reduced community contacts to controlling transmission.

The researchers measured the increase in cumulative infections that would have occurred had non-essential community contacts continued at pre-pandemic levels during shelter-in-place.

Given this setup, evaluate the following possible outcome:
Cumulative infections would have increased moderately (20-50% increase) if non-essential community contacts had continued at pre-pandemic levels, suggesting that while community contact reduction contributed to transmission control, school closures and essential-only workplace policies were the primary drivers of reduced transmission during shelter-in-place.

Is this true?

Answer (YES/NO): YES